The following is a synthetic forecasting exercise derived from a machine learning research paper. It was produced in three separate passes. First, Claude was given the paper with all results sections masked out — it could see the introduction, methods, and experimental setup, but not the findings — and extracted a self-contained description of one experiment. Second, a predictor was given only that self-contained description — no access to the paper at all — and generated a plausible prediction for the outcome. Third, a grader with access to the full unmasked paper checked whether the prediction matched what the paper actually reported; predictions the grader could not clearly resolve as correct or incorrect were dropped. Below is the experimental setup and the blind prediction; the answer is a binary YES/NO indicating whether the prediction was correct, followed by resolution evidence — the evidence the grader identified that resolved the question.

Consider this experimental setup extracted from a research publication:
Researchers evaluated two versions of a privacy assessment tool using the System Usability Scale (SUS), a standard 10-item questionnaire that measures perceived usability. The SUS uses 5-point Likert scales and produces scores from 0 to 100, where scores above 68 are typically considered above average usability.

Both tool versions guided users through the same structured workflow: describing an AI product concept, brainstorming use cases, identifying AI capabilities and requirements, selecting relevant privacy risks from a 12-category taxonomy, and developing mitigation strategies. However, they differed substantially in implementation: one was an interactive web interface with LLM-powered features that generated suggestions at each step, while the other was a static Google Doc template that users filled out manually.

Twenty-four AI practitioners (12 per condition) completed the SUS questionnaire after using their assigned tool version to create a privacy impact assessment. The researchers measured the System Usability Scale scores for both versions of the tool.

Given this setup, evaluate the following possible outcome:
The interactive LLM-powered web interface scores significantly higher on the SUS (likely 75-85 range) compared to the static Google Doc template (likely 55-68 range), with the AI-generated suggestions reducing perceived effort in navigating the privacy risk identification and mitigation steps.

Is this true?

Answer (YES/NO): NO